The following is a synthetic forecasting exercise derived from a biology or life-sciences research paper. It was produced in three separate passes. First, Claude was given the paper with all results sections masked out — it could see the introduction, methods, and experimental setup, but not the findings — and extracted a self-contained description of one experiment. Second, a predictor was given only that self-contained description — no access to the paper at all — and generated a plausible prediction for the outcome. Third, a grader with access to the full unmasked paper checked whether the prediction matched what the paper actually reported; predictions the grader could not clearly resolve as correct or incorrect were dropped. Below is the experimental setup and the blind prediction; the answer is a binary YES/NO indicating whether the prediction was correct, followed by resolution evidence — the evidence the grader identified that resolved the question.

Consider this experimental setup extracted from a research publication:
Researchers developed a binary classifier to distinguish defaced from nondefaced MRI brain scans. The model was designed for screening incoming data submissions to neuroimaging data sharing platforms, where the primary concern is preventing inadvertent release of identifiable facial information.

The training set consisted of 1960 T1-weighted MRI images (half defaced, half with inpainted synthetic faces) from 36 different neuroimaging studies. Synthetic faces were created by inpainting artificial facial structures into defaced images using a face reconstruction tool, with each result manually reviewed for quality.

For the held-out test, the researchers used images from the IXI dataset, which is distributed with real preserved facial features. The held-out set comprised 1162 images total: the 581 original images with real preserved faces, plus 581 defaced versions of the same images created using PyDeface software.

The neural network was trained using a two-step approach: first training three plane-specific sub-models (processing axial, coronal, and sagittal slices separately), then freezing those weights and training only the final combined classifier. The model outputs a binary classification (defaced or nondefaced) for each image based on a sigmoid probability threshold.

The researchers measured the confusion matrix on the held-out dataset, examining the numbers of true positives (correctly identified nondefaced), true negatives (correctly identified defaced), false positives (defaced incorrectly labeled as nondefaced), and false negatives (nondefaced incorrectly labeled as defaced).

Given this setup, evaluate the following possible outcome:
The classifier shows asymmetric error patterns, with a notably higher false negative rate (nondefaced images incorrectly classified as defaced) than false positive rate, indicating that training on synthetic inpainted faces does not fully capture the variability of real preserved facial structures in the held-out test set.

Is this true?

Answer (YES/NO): NO